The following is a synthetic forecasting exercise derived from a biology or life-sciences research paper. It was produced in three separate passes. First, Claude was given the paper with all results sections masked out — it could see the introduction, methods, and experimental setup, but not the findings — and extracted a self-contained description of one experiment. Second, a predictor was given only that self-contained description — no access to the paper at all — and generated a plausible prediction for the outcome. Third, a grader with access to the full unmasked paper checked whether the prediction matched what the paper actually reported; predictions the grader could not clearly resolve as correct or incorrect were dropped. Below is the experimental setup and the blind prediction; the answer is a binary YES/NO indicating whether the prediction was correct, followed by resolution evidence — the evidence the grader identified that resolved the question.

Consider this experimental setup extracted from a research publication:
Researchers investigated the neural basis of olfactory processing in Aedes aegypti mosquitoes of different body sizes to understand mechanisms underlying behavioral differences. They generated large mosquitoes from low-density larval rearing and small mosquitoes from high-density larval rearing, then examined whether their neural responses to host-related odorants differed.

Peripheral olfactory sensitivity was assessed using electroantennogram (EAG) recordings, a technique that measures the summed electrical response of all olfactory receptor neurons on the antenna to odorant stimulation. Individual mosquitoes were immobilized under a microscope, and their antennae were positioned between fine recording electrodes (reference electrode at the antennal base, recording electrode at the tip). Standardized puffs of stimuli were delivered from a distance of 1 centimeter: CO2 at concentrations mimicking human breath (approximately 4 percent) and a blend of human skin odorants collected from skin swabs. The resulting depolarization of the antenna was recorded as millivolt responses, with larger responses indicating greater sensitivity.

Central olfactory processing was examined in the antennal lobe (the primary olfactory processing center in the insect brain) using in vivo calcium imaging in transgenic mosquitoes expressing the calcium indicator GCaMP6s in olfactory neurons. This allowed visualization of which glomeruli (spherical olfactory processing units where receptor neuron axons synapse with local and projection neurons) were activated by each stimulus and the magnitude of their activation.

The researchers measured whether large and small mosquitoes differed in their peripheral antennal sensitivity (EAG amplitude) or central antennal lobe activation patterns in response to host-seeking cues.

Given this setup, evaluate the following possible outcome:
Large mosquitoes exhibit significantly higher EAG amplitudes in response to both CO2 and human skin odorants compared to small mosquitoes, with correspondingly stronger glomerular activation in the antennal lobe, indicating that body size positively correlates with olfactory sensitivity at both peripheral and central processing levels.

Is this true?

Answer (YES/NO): NO